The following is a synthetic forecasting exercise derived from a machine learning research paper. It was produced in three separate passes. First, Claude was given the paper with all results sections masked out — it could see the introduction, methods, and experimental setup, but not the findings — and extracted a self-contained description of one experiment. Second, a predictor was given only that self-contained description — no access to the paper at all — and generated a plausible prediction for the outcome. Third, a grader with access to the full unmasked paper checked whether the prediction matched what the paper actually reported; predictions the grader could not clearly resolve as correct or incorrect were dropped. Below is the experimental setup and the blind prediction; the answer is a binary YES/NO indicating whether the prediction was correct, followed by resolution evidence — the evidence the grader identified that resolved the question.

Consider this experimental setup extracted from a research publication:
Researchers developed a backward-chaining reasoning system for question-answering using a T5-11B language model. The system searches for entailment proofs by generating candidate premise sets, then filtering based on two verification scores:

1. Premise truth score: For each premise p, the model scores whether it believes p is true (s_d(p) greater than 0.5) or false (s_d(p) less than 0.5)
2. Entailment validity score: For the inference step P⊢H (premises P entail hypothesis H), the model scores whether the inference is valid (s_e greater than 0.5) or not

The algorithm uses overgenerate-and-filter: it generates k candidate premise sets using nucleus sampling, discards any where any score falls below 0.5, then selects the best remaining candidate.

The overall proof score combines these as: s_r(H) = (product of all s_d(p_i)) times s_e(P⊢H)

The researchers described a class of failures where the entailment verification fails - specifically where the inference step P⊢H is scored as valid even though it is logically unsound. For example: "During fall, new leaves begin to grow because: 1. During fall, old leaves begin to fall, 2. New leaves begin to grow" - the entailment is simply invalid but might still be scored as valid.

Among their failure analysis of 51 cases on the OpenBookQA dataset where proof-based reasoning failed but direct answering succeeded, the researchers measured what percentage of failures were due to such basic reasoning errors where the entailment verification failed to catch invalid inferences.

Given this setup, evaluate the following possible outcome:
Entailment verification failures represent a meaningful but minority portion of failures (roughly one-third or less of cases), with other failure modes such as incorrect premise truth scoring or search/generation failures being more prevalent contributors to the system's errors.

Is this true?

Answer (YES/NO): YES